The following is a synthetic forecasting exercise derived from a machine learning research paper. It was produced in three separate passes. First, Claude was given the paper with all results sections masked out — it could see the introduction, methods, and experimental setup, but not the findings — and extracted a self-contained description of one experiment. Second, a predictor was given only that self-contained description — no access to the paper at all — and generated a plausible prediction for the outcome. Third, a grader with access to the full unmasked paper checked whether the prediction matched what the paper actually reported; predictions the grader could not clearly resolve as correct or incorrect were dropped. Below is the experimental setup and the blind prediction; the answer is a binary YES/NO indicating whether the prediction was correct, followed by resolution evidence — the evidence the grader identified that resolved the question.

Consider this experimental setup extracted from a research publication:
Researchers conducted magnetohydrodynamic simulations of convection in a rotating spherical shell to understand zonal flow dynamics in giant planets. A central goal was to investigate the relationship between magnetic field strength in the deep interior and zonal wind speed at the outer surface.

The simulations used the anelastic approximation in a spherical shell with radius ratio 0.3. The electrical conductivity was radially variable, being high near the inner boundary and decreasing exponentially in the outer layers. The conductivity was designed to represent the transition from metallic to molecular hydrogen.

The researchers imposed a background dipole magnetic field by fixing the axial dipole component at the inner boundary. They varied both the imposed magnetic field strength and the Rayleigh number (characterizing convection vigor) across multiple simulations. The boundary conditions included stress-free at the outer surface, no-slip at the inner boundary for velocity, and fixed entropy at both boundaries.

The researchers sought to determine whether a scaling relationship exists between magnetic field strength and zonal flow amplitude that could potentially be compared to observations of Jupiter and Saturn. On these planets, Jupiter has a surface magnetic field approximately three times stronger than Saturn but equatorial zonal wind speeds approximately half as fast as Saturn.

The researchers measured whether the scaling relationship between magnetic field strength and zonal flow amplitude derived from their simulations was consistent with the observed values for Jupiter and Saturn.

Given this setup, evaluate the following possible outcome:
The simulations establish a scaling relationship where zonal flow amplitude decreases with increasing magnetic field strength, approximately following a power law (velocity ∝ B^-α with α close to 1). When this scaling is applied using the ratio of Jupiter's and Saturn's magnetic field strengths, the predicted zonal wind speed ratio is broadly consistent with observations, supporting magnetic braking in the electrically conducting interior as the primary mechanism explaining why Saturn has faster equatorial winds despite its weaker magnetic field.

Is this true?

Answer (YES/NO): NO